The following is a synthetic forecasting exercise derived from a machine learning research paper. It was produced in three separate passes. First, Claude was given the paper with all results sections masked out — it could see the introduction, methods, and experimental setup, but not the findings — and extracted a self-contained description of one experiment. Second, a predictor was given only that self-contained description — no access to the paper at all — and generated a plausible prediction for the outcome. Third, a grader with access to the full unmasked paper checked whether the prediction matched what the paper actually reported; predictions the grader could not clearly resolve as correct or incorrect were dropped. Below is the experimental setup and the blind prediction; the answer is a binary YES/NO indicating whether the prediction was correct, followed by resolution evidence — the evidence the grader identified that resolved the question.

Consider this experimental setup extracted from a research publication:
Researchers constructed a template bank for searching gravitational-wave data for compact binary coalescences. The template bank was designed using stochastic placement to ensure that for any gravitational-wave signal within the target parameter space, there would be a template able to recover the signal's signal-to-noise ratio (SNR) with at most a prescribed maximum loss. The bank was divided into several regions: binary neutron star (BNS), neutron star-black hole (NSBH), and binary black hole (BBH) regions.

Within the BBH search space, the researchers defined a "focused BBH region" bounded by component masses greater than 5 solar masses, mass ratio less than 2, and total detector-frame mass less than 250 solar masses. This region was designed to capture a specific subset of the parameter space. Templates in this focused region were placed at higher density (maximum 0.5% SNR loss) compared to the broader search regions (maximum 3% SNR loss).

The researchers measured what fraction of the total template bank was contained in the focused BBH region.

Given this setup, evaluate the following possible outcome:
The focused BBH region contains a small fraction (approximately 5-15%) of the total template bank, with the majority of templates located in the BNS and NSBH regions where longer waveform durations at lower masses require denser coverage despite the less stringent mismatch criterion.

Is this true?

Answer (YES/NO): NO